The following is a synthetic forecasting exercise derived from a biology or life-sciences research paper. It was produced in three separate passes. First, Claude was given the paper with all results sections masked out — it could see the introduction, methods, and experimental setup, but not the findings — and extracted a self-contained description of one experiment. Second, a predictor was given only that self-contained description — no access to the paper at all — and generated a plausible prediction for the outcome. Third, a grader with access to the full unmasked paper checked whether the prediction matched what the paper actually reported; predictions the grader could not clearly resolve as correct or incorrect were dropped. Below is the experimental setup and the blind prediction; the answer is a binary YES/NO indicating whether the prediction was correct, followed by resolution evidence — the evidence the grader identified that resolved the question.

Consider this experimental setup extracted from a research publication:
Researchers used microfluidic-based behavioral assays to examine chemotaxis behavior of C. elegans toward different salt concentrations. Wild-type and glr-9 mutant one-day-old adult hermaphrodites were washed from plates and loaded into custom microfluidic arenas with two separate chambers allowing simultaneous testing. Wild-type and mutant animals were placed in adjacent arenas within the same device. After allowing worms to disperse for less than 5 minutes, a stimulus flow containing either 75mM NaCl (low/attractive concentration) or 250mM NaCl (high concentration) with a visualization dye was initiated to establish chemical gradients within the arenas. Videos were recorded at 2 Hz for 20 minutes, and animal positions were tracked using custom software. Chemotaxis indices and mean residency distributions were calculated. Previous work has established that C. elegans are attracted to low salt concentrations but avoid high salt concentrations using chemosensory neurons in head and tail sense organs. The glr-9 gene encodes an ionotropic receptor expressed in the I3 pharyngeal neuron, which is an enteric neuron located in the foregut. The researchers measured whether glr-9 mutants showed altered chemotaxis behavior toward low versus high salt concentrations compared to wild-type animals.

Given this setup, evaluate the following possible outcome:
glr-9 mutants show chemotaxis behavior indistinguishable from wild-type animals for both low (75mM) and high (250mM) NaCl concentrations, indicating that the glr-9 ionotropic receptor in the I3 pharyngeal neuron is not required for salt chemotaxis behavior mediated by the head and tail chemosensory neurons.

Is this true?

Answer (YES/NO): YES